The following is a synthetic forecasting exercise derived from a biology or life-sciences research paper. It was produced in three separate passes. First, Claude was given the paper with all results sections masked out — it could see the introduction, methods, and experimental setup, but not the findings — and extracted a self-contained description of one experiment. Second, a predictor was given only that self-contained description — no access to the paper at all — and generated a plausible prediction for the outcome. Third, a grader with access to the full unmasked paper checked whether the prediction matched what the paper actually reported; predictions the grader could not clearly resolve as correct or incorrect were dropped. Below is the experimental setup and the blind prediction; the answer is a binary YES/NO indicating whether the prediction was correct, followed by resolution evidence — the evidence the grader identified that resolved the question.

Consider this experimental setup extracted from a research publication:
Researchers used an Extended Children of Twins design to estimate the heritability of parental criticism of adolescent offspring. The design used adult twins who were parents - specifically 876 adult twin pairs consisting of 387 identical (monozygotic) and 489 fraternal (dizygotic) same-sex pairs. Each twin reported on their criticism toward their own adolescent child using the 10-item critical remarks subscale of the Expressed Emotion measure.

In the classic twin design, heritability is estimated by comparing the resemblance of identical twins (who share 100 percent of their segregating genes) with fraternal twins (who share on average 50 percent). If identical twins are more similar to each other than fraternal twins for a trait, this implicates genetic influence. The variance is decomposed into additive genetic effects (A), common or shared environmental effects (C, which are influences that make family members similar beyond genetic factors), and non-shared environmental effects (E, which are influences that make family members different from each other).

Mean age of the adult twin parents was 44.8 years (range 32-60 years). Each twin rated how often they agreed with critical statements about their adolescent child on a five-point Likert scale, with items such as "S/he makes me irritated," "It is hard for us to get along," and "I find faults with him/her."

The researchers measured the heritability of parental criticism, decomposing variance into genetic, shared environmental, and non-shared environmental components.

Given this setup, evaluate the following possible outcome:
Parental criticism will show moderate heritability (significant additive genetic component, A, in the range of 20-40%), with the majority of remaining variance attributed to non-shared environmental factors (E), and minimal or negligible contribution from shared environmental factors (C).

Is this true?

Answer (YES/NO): YES